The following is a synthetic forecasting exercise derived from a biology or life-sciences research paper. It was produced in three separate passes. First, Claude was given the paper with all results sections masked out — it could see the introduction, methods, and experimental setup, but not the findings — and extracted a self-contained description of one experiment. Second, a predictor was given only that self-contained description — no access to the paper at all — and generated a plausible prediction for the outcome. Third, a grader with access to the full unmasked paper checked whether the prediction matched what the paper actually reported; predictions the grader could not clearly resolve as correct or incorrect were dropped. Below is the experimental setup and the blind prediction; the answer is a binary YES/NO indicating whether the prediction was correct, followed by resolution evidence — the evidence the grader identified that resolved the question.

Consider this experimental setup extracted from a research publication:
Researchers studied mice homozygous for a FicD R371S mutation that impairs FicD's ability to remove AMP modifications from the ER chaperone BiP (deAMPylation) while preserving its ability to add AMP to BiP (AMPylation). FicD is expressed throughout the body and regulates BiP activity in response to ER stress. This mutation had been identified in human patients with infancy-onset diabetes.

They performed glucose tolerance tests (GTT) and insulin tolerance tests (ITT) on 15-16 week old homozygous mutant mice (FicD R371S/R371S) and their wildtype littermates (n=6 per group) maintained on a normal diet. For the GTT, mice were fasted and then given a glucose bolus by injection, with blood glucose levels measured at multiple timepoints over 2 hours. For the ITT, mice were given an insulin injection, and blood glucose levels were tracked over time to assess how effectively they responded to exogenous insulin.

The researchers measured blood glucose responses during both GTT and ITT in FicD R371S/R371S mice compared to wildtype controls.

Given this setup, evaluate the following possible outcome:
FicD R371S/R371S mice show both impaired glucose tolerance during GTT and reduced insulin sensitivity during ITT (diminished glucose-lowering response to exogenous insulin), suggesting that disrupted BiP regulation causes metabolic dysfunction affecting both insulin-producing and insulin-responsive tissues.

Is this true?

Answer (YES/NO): NO